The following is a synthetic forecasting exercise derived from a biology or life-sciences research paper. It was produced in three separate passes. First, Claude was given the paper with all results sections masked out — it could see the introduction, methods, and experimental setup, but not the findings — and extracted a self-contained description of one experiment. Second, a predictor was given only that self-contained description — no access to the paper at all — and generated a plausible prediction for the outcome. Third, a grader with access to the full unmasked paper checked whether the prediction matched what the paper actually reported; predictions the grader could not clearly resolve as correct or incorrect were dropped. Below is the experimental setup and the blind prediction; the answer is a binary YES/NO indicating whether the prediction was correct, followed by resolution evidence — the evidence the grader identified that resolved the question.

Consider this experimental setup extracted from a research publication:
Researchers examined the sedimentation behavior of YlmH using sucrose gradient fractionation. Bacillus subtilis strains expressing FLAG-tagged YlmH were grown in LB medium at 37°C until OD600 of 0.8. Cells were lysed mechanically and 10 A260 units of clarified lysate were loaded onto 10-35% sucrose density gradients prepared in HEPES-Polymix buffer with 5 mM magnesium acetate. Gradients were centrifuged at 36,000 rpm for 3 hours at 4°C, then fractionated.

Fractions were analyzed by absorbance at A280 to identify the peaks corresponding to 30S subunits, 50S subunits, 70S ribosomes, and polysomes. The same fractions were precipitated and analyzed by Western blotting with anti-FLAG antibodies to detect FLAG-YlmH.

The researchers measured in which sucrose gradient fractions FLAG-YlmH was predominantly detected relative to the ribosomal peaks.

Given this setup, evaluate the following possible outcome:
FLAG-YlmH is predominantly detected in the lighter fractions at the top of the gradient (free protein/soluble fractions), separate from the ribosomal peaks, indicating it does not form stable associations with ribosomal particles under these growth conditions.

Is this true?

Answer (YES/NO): YES